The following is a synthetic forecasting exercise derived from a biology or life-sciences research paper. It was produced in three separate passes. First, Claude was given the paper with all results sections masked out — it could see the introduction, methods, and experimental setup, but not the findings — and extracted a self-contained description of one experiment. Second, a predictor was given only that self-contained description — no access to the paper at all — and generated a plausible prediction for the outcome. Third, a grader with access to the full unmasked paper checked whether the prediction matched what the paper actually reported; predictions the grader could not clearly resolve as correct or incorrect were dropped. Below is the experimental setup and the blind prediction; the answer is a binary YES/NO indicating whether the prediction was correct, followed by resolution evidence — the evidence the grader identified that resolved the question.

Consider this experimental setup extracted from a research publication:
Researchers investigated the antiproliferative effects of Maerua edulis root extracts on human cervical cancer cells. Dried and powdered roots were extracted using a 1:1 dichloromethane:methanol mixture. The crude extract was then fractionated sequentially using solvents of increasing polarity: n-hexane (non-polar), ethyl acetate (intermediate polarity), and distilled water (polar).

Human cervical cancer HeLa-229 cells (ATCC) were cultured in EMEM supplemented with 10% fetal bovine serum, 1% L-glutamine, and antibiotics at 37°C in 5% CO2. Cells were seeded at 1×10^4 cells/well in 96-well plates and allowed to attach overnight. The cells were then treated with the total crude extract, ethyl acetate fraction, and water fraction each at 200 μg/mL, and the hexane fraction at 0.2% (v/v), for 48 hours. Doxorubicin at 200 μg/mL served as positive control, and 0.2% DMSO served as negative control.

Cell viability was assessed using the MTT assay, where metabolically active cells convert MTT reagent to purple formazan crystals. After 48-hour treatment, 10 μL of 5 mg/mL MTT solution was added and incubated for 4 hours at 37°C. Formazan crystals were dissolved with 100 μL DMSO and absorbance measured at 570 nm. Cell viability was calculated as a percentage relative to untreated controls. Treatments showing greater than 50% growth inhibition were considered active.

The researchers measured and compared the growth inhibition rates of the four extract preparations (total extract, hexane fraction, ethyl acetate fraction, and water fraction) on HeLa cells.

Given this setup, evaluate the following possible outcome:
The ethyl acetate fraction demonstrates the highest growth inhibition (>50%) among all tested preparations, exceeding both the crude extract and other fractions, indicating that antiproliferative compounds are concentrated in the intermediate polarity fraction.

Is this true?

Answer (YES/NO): NO